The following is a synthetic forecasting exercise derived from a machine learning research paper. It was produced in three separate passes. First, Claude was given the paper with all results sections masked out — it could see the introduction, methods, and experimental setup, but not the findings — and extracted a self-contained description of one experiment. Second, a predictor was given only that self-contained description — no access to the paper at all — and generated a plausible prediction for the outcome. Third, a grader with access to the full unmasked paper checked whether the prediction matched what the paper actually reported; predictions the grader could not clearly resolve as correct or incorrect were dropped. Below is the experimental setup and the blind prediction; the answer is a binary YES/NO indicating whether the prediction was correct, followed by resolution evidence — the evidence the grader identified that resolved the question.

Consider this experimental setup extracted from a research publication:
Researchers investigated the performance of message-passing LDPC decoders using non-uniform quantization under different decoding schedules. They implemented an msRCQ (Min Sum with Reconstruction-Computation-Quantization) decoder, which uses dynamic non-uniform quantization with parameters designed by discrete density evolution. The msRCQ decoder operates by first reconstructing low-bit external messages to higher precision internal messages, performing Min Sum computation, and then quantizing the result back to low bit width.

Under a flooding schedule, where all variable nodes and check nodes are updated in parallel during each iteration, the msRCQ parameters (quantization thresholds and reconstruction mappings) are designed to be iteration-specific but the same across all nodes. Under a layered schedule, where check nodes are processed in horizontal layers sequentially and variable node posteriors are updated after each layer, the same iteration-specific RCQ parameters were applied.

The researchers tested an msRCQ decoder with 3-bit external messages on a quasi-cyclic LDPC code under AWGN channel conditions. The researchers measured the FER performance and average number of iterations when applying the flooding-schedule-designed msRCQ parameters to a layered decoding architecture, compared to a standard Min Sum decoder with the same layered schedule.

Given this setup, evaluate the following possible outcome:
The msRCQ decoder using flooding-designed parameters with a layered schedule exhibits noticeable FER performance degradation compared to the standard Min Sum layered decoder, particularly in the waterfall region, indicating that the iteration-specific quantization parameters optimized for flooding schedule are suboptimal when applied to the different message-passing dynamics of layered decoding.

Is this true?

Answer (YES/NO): YES